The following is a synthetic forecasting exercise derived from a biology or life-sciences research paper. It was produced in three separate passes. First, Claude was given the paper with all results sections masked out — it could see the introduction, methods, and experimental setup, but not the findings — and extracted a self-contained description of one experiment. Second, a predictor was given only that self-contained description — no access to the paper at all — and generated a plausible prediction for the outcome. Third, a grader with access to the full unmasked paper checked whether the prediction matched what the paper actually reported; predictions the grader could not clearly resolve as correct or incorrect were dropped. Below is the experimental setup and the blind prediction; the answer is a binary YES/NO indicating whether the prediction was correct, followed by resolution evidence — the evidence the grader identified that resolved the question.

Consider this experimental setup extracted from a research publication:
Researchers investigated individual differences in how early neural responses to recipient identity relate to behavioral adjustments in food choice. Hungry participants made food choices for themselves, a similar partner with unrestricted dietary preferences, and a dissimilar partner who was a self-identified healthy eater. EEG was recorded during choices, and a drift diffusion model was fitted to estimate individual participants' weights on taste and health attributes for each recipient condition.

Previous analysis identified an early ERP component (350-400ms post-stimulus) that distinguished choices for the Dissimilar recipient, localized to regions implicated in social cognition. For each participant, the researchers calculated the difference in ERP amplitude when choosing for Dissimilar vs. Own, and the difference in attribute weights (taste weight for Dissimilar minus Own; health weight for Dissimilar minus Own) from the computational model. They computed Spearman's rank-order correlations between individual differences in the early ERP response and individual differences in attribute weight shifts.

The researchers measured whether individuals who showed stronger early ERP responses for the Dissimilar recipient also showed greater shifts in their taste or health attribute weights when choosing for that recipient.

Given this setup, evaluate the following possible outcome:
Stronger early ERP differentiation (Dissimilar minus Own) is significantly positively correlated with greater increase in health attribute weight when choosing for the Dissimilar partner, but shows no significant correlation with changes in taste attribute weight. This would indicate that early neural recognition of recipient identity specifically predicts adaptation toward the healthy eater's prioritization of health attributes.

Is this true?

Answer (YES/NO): NO